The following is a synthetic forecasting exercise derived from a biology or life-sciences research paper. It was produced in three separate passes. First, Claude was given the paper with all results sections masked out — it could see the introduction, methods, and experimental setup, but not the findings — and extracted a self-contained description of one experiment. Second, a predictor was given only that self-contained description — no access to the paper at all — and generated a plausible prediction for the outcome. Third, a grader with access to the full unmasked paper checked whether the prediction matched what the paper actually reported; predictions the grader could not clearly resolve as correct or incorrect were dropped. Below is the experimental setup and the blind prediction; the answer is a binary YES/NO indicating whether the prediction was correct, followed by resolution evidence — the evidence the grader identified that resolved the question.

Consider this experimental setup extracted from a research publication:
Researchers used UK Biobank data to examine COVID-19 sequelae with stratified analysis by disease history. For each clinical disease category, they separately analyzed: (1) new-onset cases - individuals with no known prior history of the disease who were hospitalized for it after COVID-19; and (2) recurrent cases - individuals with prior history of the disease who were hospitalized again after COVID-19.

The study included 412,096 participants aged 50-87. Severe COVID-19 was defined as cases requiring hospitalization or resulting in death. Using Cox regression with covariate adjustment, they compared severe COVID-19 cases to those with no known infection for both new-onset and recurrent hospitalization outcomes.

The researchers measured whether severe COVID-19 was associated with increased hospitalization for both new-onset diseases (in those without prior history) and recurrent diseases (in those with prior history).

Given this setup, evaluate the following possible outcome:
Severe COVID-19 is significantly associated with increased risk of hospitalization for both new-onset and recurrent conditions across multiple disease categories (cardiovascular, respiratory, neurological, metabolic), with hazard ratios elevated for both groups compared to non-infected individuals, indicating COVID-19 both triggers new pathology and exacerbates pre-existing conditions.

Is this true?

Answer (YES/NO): YES